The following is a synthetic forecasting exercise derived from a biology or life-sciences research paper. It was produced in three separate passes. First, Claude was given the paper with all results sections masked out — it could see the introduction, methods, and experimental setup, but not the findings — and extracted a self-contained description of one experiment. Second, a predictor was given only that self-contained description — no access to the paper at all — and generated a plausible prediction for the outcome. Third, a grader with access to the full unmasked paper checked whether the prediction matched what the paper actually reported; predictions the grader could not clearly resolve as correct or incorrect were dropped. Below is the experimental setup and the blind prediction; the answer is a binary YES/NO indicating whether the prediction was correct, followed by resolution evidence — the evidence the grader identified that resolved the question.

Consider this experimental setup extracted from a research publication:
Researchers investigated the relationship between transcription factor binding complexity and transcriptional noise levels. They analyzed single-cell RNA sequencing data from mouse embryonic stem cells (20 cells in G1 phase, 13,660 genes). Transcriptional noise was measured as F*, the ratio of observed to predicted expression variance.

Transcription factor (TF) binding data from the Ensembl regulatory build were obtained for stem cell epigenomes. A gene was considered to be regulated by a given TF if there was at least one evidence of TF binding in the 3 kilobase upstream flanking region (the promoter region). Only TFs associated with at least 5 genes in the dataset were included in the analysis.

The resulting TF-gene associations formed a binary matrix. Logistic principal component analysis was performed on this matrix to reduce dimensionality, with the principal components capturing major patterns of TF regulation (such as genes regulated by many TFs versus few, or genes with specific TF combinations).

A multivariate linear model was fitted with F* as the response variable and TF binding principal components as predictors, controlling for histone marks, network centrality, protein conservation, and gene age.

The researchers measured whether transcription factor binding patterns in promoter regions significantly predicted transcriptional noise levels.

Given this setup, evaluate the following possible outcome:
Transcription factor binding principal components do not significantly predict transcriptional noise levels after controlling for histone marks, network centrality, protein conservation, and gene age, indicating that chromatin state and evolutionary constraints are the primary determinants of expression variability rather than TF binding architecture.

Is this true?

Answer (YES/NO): NO